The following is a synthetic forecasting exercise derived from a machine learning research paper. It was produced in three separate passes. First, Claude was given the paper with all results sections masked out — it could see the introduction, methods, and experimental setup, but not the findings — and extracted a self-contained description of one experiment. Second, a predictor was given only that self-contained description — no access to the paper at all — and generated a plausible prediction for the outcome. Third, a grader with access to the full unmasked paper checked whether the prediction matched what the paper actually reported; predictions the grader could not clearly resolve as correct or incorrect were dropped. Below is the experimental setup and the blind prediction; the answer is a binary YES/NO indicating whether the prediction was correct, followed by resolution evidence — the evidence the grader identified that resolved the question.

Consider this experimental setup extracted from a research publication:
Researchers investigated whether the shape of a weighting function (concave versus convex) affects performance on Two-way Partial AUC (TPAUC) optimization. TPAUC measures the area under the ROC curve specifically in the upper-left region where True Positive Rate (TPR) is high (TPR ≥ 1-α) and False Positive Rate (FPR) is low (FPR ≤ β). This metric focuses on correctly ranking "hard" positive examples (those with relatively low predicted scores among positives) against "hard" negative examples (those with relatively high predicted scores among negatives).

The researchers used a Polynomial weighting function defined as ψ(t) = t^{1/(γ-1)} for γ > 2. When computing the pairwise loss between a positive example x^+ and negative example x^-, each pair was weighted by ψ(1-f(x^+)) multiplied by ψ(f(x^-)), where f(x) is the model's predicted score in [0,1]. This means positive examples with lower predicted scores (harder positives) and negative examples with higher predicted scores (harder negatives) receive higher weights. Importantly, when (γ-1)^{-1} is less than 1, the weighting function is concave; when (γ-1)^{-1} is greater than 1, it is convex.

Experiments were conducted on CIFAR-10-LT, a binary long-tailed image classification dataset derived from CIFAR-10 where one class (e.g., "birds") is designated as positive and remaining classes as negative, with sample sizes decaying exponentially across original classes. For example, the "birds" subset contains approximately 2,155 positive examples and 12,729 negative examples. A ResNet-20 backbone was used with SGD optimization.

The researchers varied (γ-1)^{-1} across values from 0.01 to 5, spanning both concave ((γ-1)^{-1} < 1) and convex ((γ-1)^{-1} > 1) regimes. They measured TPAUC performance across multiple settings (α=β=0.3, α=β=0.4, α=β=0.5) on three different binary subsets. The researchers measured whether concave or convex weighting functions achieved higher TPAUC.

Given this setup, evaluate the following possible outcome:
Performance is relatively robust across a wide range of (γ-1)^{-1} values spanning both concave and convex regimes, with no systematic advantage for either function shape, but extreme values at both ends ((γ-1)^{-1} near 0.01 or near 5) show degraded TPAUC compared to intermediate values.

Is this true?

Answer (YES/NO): NO